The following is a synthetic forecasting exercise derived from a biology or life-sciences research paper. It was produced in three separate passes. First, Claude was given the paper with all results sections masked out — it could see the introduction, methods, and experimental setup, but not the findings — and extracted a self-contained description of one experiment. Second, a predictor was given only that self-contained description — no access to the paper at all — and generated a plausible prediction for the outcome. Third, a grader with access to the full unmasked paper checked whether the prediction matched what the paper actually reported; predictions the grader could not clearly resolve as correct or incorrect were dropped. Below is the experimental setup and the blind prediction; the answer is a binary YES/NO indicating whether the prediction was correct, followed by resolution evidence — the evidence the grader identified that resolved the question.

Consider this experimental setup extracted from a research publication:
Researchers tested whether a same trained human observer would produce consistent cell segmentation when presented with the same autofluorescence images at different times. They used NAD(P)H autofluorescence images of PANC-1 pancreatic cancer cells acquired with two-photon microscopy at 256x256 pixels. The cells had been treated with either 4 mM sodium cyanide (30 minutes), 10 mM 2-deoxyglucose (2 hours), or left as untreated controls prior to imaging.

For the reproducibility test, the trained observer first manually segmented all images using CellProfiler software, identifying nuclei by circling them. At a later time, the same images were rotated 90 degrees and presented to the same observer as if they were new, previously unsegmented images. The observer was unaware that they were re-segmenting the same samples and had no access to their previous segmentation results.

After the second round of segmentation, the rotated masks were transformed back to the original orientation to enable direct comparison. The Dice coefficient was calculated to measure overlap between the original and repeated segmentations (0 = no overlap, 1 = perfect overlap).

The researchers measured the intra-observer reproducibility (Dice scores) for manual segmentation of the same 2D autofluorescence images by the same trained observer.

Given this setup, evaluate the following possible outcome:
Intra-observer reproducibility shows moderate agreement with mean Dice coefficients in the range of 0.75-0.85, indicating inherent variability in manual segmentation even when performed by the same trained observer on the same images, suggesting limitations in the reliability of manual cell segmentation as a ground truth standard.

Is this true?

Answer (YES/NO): YES